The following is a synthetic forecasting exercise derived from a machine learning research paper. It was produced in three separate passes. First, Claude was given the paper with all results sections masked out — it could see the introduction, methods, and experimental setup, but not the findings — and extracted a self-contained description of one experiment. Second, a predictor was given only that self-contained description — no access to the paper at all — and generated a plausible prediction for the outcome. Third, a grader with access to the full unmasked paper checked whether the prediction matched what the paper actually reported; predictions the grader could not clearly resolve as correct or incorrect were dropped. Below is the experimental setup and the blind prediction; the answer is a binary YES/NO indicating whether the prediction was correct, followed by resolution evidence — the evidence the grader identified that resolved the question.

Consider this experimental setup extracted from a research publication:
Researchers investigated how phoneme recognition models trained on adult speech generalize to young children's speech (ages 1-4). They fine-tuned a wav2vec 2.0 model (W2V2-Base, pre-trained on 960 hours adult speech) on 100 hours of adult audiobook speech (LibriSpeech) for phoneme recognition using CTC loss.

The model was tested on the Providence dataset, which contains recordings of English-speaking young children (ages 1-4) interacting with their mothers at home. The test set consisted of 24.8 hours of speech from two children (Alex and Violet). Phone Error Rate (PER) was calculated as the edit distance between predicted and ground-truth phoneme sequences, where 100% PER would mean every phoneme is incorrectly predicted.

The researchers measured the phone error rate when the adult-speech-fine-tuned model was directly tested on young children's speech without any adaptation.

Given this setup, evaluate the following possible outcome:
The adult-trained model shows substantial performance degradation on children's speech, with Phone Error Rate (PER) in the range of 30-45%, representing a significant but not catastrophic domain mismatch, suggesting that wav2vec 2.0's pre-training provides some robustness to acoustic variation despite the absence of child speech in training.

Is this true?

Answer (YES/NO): NO